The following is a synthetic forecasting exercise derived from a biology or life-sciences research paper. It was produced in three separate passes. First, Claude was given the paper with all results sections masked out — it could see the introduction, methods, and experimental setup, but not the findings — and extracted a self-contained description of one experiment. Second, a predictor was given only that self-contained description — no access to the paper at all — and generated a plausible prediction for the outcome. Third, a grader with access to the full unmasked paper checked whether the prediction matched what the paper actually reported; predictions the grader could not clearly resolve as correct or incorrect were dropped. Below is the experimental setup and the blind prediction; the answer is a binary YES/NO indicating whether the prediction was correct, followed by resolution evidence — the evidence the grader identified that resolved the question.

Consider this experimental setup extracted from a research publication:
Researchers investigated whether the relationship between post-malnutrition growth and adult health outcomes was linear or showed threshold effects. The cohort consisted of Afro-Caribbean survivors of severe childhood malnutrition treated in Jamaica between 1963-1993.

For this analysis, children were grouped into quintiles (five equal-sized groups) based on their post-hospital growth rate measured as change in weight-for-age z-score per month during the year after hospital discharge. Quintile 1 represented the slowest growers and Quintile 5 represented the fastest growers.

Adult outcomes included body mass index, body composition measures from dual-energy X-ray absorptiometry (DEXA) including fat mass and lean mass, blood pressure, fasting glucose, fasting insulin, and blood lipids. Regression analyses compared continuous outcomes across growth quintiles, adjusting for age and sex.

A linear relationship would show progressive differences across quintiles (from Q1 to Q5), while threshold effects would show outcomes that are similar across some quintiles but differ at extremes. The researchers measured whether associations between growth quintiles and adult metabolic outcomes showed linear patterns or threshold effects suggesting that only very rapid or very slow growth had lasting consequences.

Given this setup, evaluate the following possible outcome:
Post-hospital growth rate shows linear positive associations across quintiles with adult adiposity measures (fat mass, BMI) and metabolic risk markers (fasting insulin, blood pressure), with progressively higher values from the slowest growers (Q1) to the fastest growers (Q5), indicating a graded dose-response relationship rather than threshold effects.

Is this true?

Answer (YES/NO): NO